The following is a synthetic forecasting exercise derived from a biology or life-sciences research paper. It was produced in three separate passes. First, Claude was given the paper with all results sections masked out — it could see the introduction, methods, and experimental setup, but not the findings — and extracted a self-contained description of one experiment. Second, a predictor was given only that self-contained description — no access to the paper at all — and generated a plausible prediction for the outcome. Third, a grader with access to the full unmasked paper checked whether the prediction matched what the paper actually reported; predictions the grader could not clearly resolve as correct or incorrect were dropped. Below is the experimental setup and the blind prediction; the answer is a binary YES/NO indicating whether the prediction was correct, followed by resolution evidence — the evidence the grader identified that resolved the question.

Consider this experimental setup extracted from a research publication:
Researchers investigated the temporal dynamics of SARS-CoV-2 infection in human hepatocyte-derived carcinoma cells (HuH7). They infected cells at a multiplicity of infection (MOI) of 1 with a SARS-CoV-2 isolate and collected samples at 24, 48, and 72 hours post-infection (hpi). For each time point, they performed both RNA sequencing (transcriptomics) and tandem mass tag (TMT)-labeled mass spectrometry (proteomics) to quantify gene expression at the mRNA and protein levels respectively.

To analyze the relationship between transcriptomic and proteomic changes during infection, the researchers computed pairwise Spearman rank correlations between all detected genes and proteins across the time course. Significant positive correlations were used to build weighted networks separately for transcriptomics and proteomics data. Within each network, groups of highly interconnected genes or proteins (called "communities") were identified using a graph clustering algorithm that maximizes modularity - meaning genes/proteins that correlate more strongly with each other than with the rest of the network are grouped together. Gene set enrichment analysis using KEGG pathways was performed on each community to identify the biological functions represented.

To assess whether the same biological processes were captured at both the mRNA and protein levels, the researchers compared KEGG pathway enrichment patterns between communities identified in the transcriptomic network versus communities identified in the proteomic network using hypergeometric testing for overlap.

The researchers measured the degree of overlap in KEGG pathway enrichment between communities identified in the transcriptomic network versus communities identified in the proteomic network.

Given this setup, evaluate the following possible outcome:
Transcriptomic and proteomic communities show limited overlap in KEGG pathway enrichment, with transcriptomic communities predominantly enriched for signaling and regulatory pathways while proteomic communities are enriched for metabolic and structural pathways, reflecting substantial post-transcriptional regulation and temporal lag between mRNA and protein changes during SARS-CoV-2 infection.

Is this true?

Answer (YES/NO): NO